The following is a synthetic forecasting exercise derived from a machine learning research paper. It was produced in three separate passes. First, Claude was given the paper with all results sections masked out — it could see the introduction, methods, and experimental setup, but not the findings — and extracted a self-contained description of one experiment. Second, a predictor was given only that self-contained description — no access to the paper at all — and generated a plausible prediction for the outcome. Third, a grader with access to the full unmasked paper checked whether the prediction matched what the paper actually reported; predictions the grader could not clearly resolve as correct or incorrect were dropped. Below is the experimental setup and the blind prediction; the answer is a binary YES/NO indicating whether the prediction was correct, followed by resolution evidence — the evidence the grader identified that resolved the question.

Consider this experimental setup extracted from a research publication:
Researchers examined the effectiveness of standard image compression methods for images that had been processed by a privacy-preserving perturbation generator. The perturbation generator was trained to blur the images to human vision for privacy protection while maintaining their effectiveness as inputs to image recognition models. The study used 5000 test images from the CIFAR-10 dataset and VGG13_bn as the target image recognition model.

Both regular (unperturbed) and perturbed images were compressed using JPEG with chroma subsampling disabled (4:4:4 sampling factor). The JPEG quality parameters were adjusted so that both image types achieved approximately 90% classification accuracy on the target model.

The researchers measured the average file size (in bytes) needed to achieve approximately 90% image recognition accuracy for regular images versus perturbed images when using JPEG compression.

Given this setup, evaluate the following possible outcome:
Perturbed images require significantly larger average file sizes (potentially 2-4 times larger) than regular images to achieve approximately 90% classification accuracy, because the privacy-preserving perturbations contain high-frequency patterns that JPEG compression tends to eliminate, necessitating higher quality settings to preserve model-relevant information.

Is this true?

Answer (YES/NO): YES